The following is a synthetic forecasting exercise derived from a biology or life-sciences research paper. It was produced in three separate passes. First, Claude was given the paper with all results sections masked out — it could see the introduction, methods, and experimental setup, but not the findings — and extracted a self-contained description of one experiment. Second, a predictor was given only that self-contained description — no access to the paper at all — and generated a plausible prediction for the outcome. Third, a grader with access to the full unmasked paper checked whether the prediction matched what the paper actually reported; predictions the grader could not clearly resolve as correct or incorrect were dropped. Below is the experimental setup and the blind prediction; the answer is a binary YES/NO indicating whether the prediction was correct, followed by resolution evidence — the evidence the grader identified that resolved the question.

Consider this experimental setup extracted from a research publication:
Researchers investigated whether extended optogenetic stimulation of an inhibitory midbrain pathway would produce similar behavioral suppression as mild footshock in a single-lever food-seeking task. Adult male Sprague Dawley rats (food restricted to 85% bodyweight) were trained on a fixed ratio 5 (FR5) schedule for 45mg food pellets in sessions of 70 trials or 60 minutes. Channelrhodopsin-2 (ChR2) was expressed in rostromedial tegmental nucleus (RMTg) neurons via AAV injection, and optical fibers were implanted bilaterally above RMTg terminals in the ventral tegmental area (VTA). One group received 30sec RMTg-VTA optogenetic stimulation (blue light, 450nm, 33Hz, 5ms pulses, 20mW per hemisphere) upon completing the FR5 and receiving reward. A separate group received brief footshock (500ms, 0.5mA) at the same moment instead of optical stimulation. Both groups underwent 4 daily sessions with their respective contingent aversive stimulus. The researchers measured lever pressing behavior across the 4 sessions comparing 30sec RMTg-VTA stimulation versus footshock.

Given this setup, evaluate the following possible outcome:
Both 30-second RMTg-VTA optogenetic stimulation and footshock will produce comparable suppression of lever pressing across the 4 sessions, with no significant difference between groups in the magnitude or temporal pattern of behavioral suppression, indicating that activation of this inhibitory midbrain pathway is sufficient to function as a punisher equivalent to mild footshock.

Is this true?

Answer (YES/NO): NO